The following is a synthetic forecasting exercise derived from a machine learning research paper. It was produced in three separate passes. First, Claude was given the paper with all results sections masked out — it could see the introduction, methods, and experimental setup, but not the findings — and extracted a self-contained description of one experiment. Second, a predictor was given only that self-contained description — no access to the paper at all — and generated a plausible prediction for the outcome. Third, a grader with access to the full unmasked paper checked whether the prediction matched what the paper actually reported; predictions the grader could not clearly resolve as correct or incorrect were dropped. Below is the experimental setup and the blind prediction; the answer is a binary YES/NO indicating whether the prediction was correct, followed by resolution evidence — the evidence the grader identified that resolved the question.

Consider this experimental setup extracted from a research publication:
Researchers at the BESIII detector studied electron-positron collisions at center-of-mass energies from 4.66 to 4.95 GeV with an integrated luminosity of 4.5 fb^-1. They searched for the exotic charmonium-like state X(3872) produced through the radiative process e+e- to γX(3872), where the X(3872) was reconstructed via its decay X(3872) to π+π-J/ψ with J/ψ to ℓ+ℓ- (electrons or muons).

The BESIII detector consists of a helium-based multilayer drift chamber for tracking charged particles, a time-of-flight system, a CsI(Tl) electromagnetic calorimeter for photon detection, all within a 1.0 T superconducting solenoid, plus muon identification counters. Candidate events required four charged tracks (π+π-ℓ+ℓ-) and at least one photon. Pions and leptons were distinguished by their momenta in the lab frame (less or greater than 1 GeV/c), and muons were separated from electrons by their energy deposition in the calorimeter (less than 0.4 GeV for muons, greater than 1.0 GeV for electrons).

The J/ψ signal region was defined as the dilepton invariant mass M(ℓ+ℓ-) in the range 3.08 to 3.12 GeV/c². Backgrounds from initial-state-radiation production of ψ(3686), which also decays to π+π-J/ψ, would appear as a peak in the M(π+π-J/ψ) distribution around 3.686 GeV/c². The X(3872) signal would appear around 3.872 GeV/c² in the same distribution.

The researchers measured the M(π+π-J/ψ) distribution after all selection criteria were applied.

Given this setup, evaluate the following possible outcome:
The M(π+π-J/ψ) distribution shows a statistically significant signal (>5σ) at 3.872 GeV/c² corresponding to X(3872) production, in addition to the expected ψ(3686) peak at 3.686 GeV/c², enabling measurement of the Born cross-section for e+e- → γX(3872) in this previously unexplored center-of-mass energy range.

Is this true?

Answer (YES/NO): NO